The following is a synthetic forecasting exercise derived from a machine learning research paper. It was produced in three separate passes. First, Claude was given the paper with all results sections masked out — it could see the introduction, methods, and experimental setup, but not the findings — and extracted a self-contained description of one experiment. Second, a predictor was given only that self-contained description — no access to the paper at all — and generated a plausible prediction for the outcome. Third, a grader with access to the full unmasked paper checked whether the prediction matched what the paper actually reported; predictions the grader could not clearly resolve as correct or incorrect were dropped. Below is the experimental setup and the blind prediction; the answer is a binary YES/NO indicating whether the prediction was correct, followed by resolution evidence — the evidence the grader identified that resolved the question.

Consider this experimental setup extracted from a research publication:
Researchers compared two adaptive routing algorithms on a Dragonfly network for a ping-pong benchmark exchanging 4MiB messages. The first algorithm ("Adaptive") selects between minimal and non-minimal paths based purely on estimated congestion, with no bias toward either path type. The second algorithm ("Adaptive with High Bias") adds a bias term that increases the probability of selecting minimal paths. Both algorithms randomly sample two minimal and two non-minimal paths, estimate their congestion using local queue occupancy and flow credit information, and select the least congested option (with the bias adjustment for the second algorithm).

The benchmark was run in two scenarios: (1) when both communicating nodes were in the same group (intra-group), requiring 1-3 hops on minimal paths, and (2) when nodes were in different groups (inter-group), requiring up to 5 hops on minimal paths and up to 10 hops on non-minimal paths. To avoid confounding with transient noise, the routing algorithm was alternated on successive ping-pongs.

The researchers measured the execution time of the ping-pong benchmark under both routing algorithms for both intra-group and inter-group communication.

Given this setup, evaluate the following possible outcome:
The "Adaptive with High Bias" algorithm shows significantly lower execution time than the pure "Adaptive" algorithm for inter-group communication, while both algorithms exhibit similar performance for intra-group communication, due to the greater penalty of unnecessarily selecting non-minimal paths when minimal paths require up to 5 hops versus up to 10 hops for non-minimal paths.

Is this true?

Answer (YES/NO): NO